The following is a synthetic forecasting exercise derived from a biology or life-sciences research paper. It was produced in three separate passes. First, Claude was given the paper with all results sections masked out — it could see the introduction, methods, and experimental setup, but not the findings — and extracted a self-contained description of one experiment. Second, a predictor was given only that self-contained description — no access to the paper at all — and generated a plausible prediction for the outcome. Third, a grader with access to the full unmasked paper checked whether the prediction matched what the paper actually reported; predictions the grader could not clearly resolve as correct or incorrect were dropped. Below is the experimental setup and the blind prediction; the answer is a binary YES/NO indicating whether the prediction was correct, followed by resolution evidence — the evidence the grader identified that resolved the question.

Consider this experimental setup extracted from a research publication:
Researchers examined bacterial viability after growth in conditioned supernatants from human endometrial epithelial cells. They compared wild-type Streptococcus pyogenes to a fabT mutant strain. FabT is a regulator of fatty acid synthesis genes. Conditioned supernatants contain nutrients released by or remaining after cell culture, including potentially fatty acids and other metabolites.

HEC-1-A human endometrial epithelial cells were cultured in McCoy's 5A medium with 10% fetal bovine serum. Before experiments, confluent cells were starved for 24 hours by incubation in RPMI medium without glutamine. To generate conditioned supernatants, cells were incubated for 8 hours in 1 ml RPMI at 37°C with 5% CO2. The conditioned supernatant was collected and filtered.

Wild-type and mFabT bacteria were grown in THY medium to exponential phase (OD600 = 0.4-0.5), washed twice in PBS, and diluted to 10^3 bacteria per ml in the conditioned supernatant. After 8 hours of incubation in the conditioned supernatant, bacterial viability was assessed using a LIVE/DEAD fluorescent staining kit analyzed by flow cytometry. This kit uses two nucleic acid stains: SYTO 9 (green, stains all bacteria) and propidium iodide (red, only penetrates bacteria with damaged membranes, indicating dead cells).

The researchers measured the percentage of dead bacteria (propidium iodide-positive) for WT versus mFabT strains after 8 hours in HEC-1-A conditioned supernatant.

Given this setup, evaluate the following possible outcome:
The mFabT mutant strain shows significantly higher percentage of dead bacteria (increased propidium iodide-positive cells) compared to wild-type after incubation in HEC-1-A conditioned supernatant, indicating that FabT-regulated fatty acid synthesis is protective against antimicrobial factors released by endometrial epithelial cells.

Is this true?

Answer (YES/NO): YES